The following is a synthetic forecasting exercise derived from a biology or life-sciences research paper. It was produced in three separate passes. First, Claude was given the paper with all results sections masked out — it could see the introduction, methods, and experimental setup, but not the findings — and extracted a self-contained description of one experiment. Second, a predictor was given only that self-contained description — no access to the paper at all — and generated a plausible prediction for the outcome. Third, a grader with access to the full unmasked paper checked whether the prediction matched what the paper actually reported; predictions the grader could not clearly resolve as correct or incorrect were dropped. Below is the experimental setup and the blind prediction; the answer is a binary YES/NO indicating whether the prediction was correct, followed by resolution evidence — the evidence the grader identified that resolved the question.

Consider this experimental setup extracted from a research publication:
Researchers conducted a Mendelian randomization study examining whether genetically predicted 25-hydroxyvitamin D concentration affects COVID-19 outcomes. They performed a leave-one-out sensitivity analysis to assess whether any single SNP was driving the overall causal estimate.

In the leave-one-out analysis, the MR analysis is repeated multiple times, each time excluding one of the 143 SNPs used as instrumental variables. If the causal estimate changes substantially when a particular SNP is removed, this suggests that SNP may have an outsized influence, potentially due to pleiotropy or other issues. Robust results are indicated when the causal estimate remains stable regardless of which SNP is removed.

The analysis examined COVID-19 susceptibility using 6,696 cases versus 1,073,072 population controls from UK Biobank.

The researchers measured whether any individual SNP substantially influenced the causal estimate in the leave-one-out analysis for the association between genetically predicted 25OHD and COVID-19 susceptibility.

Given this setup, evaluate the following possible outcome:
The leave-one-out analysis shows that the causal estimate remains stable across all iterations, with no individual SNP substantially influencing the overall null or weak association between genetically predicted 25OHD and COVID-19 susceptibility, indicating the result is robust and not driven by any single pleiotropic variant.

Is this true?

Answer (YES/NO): YES